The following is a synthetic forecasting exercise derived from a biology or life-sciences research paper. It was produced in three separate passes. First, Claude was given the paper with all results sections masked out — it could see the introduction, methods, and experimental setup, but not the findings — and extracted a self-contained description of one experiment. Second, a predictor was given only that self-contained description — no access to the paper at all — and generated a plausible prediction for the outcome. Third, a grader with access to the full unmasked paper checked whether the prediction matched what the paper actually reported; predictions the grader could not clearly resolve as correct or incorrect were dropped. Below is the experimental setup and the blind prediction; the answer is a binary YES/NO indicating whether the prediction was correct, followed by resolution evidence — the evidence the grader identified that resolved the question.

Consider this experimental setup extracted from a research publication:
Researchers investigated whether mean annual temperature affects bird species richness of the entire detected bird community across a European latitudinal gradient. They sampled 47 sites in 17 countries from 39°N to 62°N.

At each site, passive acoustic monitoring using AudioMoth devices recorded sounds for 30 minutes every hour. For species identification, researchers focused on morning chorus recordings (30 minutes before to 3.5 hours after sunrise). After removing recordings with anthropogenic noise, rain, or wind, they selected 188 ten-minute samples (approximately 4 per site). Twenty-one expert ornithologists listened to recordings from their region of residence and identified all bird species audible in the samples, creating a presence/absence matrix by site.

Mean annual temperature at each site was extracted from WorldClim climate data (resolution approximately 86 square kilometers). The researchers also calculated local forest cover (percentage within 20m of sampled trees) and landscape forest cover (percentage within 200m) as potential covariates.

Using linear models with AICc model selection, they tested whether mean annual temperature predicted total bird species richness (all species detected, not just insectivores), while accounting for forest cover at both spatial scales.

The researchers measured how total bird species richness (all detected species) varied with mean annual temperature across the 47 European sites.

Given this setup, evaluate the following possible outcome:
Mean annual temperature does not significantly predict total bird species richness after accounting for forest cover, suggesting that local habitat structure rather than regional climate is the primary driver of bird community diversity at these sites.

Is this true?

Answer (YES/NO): NO